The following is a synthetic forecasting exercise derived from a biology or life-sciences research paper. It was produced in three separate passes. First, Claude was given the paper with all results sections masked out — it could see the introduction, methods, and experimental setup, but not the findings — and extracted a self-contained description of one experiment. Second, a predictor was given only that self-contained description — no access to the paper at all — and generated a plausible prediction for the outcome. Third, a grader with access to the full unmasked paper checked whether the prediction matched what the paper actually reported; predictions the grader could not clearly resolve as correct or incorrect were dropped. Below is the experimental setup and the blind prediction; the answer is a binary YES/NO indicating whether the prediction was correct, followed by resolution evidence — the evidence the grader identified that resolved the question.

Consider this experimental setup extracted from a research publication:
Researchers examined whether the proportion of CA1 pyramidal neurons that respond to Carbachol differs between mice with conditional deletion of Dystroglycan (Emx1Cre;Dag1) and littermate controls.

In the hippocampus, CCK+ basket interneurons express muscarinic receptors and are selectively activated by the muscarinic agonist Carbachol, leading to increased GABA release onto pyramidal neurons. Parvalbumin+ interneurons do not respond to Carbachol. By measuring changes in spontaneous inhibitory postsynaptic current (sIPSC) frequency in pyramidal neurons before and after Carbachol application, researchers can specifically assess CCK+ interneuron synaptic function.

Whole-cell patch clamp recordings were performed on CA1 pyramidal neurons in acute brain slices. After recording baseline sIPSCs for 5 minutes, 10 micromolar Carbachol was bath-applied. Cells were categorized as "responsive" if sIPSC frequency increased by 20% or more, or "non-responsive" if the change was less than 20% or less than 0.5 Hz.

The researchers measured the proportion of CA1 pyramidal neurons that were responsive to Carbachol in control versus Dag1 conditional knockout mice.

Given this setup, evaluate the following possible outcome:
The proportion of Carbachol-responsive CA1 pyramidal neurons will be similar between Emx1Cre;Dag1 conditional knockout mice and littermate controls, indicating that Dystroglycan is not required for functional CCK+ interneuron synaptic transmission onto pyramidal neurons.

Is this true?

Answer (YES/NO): NO